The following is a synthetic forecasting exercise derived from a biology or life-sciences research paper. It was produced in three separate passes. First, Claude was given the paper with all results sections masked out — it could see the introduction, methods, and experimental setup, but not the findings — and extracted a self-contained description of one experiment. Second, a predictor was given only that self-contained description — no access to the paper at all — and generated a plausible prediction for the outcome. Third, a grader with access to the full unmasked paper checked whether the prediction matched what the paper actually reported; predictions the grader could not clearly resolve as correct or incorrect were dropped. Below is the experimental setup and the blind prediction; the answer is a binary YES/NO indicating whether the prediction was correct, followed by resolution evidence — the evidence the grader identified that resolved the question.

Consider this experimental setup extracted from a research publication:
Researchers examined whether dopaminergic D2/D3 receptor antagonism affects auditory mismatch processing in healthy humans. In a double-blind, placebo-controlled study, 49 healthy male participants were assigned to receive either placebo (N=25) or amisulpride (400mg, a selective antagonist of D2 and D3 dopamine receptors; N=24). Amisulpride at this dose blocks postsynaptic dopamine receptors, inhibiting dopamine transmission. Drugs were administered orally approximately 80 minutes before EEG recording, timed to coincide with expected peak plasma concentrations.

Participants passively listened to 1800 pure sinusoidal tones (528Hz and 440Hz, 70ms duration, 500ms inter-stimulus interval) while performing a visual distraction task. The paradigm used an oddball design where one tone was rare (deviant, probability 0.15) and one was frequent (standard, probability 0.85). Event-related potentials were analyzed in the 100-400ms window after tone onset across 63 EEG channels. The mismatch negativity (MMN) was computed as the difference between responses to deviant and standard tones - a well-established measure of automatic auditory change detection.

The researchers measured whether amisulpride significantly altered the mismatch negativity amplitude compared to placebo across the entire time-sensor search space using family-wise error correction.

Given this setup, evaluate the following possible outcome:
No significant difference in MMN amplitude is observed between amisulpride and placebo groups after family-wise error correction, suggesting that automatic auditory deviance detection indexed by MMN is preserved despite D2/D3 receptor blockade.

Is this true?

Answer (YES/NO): YES